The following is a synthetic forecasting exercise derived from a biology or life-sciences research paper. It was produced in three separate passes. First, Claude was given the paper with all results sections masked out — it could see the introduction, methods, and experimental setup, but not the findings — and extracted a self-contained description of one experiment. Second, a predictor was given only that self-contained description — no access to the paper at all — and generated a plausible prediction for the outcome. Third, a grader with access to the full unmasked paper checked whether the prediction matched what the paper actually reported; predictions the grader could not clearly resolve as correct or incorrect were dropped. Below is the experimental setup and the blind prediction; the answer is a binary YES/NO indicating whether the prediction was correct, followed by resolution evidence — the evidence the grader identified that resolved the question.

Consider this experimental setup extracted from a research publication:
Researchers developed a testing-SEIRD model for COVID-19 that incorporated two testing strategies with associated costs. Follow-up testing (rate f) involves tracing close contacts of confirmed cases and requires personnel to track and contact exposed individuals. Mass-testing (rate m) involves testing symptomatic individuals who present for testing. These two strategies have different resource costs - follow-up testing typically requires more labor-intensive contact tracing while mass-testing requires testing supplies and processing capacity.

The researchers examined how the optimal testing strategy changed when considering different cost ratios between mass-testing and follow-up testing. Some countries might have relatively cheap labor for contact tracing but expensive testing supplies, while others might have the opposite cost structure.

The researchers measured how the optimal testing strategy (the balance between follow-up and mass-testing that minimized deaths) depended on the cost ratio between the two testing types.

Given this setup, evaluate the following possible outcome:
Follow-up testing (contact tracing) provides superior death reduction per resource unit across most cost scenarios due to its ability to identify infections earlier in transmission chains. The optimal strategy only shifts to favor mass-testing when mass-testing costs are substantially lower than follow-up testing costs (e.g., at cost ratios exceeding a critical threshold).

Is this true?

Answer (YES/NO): NO